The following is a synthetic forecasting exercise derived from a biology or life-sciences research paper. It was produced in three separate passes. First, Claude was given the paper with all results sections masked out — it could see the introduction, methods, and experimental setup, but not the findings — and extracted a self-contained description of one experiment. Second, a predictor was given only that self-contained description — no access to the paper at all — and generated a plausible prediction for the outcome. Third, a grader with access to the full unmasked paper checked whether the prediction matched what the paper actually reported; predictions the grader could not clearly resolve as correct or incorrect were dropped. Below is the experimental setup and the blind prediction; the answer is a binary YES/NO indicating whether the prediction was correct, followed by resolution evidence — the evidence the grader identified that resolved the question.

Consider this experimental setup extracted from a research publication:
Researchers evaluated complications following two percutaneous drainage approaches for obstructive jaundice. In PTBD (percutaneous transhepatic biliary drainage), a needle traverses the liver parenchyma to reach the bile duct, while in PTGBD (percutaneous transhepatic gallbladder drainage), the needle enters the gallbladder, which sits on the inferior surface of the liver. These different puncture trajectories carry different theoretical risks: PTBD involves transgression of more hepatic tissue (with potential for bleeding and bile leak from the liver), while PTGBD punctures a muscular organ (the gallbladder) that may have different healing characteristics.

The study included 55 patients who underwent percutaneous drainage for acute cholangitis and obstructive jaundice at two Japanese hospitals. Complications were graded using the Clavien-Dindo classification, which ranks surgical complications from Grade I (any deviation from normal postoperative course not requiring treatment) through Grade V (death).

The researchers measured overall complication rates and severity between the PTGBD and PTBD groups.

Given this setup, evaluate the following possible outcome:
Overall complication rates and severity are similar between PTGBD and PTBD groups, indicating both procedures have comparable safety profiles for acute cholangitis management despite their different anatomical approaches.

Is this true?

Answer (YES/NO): YES